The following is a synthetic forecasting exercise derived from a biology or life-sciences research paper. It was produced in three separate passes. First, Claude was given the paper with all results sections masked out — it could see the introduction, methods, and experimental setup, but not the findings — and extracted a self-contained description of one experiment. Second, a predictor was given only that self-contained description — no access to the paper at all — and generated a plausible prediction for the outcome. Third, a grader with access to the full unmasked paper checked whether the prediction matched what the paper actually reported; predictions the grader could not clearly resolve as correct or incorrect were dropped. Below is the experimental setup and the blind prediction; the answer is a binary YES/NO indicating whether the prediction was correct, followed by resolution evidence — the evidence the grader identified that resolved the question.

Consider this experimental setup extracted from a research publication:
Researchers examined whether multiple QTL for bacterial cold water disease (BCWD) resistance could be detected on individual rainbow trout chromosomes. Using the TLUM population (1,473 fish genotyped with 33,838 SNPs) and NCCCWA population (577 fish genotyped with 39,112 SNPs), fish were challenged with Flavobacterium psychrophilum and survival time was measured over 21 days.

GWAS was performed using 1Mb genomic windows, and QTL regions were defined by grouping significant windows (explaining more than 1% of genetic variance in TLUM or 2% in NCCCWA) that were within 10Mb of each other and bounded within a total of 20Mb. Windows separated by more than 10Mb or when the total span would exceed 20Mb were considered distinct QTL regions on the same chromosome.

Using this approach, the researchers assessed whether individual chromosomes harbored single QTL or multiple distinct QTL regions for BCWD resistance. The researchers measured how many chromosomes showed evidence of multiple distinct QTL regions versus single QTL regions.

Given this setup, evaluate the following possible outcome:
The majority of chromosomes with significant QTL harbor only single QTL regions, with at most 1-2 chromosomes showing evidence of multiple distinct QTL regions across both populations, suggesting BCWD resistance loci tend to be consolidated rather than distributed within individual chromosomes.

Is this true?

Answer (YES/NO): NO